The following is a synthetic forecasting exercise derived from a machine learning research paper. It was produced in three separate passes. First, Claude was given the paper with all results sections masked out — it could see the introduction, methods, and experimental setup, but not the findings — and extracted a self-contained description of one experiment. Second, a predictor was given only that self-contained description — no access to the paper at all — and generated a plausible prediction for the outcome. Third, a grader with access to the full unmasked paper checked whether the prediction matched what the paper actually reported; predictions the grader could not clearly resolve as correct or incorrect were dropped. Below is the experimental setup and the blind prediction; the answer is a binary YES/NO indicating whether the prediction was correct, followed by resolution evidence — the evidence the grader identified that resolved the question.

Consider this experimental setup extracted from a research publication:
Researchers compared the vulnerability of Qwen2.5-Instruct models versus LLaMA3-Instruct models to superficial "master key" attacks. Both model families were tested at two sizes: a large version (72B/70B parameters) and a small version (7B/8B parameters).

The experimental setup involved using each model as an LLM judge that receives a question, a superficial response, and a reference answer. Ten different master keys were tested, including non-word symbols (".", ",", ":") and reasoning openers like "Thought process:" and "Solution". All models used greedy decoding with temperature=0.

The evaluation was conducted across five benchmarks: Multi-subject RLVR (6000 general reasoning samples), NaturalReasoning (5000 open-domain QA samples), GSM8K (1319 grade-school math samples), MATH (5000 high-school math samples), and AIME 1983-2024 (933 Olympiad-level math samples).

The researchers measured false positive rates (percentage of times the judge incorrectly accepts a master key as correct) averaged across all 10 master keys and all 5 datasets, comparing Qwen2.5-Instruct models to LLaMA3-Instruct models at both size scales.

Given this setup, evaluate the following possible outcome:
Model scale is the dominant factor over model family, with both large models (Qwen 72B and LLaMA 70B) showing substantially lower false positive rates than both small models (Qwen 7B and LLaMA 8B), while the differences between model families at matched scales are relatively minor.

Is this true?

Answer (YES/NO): NO